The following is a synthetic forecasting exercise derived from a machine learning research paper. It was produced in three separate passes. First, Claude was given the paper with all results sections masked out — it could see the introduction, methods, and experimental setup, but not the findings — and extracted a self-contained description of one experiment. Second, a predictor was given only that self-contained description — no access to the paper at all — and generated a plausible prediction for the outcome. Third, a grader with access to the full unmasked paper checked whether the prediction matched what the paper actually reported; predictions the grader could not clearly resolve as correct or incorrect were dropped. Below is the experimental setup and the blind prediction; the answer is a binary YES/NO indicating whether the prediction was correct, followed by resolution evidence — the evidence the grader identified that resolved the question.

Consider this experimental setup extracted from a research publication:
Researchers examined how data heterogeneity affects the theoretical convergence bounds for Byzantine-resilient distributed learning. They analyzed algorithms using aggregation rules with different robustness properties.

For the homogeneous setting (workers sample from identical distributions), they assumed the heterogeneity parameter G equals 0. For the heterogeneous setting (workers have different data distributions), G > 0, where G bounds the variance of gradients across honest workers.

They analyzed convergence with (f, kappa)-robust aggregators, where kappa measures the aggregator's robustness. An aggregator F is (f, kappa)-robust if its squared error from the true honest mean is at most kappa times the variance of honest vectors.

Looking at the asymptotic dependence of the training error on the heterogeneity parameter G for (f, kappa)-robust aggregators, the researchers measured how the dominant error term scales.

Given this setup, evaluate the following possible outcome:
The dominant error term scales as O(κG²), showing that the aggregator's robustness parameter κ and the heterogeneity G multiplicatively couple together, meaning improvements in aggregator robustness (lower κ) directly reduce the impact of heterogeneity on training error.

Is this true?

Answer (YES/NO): YES